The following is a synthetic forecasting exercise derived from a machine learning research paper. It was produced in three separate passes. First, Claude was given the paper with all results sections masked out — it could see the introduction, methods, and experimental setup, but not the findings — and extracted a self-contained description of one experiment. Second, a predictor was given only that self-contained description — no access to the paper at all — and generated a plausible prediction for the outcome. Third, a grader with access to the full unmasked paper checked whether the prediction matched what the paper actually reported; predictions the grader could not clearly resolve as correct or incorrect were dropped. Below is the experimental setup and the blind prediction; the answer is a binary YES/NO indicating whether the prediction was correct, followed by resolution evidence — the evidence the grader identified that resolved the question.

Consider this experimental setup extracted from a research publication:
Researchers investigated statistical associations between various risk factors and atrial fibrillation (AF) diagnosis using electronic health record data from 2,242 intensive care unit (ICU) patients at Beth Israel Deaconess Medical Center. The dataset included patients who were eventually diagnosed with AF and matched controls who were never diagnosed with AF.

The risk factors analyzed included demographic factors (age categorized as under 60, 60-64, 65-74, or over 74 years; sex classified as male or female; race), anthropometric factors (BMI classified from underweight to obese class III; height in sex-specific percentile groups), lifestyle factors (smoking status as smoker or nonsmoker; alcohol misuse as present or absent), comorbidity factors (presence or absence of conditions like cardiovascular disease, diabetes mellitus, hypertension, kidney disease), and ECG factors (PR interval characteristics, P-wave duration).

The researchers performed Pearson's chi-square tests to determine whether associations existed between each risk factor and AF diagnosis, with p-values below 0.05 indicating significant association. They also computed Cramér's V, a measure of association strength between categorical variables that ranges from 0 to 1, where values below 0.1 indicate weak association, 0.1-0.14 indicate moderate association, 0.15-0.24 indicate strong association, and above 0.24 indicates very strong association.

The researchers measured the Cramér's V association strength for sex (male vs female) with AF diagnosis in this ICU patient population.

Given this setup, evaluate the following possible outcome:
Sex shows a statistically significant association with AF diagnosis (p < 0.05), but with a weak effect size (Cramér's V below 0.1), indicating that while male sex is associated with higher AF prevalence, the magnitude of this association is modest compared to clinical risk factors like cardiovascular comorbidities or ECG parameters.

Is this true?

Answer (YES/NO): YES